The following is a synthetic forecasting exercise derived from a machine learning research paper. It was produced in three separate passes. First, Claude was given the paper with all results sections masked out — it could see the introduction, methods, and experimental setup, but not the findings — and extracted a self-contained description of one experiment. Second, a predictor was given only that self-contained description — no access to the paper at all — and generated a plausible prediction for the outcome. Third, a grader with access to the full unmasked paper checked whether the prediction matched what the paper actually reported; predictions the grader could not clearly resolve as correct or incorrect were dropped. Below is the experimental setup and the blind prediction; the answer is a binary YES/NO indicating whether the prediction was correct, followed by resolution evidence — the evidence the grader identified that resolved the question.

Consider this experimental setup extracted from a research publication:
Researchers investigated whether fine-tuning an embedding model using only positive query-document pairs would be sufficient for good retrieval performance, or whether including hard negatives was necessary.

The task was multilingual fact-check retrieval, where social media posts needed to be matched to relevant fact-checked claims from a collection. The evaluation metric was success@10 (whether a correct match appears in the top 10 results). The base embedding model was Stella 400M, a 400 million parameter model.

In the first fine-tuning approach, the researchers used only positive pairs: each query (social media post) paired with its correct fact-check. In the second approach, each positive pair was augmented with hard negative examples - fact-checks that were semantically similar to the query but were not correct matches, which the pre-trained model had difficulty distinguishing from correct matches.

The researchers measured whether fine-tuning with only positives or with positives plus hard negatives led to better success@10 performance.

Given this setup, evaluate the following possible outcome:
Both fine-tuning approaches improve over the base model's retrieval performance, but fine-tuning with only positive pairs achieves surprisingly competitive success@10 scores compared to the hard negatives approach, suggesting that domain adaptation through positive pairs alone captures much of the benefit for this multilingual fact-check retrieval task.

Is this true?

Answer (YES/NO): NO